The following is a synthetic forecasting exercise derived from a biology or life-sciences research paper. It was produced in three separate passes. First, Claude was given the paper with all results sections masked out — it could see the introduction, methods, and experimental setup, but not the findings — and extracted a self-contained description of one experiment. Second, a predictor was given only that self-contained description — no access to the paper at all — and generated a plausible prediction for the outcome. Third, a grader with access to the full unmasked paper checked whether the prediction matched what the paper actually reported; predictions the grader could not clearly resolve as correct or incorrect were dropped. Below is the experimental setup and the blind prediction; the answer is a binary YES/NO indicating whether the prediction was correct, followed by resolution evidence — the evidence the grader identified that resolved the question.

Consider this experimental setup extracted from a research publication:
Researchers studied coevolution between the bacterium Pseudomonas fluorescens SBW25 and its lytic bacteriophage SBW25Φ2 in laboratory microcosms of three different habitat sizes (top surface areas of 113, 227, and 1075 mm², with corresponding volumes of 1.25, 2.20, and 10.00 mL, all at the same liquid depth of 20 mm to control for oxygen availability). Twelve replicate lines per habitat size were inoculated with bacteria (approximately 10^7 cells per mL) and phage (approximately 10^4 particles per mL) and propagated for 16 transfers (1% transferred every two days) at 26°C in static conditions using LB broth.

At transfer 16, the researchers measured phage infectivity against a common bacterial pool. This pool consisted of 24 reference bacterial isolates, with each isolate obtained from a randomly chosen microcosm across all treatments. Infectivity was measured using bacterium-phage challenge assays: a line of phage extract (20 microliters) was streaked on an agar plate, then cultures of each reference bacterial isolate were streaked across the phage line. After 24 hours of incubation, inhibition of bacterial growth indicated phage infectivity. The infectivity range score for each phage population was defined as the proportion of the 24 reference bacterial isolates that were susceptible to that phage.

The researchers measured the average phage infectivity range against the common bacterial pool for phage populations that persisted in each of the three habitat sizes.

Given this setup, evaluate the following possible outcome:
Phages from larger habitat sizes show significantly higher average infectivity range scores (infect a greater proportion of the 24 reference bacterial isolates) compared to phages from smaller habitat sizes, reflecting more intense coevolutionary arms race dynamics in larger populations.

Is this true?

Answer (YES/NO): YES